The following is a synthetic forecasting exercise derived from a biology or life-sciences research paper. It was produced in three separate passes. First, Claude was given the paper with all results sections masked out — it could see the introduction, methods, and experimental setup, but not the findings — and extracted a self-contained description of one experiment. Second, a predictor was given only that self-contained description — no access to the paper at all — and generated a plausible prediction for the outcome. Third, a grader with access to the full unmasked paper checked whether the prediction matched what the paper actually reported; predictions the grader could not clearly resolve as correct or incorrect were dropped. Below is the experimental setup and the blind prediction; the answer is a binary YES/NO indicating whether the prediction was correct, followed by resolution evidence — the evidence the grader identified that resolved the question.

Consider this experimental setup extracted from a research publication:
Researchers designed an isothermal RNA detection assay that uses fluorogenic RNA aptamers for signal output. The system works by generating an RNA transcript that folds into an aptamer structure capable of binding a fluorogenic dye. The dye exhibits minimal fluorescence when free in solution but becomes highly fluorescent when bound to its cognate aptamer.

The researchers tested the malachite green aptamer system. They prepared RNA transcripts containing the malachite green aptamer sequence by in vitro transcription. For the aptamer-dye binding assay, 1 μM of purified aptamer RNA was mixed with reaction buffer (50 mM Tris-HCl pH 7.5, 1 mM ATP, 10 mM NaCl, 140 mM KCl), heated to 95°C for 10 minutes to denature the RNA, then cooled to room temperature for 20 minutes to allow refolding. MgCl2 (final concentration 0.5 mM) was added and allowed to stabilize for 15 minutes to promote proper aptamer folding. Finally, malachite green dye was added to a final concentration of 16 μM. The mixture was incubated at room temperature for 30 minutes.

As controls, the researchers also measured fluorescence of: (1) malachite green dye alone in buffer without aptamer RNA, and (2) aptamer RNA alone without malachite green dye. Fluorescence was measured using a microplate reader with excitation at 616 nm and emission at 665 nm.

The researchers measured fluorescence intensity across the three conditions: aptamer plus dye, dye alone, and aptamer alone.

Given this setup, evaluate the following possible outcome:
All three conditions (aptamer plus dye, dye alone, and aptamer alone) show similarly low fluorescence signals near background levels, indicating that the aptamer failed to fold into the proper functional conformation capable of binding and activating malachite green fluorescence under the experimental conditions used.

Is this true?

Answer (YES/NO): NO